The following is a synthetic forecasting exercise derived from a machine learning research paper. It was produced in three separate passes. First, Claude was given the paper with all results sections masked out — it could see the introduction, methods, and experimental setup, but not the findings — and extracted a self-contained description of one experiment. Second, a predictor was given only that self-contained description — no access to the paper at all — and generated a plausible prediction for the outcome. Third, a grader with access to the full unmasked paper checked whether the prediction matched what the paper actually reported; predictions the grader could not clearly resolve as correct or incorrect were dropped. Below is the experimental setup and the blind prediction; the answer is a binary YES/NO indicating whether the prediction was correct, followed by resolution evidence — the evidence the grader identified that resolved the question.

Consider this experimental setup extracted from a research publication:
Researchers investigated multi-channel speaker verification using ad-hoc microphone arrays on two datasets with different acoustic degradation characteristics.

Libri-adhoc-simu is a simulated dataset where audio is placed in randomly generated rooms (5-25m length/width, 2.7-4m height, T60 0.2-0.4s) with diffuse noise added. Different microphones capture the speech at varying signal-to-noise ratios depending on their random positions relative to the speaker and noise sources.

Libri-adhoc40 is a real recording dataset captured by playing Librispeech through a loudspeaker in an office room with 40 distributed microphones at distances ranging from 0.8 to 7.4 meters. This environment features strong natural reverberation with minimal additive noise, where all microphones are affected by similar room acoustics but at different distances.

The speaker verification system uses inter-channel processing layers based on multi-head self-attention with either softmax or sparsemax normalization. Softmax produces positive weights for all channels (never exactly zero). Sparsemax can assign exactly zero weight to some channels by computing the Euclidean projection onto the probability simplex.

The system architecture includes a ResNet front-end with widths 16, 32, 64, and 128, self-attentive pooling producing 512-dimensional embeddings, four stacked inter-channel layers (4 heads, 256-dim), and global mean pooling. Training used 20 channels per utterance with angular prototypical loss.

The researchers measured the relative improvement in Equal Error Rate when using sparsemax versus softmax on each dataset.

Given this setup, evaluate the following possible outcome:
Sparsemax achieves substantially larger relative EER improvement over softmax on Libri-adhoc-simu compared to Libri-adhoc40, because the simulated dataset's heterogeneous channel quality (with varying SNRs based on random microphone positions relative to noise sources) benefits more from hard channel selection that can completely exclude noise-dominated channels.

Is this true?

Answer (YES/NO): YES